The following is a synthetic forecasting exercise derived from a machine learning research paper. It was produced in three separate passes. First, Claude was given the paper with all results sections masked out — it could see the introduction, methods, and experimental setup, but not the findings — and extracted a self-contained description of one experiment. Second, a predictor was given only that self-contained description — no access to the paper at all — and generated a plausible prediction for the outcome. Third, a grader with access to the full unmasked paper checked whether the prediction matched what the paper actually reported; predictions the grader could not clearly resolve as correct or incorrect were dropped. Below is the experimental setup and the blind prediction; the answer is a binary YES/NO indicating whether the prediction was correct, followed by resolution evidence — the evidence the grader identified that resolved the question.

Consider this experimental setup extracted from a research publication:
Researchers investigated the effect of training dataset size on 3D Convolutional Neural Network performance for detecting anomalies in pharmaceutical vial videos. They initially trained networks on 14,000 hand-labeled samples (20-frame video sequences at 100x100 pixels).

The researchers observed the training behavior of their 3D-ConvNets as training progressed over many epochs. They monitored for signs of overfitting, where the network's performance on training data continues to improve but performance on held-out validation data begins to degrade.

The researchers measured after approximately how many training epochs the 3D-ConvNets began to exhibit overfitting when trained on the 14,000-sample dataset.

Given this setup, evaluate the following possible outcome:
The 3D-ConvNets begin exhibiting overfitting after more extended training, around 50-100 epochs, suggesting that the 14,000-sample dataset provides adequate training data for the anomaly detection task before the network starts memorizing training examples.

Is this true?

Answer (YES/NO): YES